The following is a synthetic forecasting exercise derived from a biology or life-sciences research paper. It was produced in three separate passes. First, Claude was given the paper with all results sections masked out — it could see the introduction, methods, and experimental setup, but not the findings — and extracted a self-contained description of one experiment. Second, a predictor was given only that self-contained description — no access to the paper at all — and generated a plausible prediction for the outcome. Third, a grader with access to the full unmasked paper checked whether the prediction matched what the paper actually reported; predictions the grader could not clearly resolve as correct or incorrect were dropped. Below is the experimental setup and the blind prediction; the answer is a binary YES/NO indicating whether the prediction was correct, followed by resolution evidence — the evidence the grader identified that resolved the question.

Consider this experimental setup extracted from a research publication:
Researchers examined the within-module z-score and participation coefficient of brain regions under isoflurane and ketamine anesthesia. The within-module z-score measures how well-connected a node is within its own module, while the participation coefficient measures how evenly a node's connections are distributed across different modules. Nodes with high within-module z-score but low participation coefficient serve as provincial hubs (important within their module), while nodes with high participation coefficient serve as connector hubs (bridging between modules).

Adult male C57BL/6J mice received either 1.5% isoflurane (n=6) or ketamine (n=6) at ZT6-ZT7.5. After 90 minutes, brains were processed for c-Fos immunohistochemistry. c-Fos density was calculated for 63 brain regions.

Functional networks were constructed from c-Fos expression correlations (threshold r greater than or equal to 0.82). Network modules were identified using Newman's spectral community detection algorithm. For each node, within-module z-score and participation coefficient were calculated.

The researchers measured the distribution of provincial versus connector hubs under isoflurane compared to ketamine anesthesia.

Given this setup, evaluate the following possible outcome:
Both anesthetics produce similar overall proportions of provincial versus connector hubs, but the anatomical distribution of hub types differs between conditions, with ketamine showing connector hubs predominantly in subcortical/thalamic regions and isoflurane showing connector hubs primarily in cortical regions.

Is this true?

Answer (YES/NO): NO